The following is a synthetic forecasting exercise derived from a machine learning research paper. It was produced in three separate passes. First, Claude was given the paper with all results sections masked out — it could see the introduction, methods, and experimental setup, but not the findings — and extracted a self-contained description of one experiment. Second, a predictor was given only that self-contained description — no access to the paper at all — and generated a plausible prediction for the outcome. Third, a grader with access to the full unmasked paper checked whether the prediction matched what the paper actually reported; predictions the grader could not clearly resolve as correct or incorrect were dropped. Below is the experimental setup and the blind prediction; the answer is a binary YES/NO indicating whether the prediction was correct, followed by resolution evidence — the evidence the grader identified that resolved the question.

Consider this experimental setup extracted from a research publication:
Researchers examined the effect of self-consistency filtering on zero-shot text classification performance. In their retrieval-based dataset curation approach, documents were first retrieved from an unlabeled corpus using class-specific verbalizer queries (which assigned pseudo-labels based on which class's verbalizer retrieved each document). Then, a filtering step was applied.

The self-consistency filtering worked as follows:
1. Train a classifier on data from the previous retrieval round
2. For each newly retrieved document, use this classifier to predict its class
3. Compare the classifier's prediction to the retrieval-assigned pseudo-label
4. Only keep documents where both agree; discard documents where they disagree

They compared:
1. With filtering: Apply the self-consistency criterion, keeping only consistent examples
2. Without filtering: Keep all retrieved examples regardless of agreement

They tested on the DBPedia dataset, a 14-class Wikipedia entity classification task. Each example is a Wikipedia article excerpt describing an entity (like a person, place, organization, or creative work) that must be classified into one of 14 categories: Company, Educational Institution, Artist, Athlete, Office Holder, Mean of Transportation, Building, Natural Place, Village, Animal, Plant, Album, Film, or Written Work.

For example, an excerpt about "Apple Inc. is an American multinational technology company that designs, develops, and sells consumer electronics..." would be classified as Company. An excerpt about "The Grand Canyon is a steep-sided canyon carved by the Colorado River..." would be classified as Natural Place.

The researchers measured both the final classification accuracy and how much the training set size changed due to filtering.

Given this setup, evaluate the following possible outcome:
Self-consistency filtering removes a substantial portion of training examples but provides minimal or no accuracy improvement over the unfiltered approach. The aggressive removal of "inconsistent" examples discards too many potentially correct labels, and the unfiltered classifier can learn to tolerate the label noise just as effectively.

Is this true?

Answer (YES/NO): NO